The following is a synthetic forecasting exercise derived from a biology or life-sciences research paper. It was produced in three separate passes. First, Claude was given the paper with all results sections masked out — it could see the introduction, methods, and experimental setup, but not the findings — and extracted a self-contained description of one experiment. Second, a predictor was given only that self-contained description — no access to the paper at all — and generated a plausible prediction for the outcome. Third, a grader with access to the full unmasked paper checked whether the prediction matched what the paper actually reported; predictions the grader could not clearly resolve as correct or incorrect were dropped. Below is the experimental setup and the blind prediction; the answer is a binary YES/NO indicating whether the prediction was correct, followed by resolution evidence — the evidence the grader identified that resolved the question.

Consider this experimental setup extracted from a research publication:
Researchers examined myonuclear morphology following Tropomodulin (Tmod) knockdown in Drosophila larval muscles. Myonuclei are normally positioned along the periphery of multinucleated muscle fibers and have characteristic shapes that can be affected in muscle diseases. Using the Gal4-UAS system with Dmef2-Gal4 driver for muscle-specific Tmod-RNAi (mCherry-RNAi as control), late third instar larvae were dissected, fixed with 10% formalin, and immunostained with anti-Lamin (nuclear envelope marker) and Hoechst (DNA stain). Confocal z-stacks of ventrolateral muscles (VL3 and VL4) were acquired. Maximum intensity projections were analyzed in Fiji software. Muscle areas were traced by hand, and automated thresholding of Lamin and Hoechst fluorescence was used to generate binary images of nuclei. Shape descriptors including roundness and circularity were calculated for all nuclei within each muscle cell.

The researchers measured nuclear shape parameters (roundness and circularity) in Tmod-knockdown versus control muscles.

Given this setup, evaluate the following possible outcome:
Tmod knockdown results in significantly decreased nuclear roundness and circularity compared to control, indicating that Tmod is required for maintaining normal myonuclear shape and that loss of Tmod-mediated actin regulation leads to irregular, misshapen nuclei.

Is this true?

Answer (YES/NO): YES